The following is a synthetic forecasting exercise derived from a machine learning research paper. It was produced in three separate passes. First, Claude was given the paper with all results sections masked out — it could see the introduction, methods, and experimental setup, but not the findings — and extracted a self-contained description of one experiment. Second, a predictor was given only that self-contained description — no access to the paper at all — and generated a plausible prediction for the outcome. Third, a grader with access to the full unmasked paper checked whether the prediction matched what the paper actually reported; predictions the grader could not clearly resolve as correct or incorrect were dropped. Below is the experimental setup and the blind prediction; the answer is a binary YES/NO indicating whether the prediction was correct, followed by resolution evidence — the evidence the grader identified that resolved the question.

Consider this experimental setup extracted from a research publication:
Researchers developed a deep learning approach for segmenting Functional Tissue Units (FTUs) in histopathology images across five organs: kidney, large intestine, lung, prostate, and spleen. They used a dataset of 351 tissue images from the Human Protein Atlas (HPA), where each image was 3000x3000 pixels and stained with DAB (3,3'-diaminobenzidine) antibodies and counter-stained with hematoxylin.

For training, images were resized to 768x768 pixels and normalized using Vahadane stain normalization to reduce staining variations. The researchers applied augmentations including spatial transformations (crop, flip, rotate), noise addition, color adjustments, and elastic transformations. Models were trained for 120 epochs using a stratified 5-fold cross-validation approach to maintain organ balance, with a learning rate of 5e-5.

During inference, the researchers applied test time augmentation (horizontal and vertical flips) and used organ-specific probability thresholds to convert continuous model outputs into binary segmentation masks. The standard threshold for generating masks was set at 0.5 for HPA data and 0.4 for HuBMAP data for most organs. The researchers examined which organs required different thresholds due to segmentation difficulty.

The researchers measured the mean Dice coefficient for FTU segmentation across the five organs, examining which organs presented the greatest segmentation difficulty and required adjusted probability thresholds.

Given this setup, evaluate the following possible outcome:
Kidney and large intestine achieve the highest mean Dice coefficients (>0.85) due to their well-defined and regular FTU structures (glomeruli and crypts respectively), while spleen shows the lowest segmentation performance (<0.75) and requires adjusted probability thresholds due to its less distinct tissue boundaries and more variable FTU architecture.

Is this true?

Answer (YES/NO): NO